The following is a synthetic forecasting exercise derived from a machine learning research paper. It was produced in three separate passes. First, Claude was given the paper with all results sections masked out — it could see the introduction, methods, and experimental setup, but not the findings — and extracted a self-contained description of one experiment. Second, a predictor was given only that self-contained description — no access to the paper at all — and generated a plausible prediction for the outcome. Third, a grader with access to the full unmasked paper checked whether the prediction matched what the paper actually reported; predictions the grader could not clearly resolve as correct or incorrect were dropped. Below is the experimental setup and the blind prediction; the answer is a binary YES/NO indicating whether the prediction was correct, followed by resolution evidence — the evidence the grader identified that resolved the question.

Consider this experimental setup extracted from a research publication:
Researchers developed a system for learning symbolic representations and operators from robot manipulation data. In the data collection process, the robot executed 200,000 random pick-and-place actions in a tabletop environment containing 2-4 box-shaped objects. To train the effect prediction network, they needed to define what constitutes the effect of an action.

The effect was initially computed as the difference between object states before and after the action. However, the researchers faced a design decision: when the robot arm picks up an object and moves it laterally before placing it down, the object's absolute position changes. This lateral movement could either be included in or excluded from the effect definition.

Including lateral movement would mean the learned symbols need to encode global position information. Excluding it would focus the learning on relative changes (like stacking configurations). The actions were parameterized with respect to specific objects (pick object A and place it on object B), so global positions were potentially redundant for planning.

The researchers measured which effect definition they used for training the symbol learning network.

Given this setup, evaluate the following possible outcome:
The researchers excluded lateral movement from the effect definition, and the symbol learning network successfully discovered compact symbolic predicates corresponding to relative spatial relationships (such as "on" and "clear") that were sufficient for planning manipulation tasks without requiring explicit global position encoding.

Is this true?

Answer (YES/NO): YES